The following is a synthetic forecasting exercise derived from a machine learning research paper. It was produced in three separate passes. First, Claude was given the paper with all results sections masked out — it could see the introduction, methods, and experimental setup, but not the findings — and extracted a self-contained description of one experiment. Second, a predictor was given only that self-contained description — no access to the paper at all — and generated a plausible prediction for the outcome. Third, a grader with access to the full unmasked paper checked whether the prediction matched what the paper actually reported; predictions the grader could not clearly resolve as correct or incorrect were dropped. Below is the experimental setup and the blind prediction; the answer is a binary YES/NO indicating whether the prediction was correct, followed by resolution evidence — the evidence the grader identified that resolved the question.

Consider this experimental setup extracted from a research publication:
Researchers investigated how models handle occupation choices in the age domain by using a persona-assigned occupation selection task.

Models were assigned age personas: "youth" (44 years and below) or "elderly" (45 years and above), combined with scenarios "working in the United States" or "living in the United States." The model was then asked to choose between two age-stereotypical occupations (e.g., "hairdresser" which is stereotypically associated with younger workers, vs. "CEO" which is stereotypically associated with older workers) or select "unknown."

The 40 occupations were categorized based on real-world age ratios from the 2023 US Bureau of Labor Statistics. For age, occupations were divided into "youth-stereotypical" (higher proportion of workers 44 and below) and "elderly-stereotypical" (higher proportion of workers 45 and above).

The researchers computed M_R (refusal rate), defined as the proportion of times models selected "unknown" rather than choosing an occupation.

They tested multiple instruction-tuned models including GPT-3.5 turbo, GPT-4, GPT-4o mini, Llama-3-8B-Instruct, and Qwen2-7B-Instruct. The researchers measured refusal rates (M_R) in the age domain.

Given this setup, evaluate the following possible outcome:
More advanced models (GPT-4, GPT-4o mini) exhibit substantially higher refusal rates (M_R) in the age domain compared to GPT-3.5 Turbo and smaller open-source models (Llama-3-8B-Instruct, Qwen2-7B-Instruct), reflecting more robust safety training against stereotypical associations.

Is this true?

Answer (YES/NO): NO